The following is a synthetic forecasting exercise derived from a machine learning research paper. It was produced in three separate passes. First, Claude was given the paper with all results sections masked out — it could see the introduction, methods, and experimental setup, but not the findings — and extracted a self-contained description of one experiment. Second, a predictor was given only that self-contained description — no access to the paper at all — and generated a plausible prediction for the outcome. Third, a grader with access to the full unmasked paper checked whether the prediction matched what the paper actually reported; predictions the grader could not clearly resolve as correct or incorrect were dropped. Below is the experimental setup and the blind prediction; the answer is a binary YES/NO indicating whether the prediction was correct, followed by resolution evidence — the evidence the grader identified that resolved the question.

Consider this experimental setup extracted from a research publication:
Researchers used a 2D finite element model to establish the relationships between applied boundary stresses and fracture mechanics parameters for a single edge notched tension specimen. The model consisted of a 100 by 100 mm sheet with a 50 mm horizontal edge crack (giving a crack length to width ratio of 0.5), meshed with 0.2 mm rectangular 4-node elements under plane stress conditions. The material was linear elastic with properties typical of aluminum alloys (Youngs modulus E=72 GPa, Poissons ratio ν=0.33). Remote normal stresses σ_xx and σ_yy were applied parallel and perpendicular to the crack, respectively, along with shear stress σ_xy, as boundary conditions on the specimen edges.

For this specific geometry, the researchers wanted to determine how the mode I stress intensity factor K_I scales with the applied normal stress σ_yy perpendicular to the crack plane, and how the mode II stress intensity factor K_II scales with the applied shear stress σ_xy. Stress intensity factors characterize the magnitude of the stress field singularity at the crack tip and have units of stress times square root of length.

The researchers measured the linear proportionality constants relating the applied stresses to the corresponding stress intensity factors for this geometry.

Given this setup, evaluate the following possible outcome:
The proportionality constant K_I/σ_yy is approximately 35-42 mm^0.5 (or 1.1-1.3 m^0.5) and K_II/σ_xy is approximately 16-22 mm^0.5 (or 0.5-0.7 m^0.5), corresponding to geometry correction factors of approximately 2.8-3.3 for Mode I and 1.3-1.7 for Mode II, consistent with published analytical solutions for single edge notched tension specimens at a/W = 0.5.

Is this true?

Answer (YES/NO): YES